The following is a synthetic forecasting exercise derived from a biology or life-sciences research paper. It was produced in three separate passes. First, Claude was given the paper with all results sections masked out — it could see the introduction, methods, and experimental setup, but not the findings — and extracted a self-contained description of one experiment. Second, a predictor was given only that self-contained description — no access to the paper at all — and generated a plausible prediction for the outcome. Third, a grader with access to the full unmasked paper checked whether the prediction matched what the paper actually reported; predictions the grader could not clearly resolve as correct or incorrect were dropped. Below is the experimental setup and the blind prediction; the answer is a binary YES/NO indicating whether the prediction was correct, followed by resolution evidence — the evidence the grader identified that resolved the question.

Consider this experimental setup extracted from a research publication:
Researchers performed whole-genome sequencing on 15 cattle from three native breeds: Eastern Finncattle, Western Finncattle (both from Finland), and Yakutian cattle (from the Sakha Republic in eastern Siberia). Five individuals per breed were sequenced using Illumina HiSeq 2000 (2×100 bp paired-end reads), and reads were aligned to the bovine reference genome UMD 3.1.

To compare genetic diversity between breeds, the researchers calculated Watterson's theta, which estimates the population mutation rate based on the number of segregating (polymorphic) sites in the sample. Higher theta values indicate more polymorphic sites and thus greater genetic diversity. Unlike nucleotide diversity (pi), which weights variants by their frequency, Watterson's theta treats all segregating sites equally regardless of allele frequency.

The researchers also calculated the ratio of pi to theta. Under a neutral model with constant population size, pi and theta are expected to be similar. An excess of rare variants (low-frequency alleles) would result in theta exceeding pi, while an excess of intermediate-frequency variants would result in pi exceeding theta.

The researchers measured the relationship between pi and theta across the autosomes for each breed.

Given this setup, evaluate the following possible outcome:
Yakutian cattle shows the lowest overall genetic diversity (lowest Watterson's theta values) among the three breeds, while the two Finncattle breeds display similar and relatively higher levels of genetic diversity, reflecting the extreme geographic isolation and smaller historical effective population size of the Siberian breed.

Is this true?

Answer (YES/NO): NO